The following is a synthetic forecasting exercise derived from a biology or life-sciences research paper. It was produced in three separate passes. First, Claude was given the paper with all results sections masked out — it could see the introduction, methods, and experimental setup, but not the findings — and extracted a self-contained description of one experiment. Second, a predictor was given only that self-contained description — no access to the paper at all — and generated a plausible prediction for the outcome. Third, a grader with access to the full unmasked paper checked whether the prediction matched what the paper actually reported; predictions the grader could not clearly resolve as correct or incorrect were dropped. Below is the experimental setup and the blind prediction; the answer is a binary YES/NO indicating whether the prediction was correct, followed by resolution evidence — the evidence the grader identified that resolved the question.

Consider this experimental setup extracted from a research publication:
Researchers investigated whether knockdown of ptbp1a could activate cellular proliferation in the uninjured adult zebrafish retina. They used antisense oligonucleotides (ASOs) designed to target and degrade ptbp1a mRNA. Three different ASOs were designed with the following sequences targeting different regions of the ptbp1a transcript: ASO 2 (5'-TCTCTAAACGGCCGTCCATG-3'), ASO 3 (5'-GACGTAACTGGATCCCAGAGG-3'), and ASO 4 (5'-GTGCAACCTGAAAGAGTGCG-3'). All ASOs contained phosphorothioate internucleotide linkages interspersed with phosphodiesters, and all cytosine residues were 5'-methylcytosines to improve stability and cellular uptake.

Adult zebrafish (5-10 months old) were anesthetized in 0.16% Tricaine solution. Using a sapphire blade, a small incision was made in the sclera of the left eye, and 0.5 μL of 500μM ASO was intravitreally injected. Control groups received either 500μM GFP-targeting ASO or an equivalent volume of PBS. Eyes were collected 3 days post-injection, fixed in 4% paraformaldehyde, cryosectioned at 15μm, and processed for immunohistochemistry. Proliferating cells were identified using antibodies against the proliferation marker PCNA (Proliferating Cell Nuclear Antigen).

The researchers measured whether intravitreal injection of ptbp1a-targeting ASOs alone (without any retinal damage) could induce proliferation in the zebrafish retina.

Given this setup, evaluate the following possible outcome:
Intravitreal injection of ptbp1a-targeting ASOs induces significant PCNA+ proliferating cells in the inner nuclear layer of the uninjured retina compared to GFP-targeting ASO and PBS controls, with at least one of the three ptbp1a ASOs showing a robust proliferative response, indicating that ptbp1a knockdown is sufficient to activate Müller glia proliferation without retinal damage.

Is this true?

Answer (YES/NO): YES